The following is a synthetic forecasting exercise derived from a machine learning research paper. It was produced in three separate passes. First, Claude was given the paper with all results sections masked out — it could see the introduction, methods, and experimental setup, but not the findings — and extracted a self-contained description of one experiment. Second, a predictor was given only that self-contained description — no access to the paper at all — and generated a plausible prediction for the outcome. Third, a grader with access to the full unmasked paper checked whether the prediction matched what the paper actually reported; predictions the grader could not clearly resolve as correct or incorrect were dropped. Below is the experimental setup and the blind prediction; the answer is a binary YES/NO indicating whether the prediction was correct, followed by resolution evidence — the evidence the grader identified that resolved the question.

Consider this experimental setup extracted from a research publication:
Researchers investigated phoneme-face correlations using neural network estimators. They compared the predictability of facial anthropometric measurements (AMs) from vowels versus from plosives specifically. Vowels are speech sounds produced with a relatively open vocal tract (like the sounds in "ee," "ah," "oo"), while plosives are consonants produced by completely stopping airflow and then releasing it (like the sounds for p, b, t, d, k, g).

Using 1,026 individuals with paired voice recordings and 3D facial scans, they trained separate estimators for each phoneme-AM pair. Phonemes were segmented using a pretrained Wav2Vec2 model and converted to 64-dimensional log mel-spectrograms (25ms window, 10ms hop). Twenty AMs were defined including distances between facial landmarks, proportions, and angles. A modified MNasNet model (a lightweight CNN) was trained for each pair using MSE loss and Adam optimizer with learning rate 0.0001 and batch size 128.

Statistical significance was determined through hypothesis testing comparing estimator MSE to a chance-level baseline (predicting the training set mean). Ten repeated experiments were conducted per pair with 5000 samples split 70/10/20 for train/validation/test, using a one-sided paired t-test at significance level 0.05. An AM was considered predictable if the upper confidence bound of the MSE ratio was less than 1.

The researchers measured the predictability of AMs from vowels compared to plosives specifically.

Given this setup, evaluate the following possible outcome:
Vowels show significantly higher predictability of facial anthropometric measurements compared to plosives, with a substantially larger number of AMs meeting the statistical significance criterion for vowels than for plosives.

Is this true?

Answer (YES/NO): YES